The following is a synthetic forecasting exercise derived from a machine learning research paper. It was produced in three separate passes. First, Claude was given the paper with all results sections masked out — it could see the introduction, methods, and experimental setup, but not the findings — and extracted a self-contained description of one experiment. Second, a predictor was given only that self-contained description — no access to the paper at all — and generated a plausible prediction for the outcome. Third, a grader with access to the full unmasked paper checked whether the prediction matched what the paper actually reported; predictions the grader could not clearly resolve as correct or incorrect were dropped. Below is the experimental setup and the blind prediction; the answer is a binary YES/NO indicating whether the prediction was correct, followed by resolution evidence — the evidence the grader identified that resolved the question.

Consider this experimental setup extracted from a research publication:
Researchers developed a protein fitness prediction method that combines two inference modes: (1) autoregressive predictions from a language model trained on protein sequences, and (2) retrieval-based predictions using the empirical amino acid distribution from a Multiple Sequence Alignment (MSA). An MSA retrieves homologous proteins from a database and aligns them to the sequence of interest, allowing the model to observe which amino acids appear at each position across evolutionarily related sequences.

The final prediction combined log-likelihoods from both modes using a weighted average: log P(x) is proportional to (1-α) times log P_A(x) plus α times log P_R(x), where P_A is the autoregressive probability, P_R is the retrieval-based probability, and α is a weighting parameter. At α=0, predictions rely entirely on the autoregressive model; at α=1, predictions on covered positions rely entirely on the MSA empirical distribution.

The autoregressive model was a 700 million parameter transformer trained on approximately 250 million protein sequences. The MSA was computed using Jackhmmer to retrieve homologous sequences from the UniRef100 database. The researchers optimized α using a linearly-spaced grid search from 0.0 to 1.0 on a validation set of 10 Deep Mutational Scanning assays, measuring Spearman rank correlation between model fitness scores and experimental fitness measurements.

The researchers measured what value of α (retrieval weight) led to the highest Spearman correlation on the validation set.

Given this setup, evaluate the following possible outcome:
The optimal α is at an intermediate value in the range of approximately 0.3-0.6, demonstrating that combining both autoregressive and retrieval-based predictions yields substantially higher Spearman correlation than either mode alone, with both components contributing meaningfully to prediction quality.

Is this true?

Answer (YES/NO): YES